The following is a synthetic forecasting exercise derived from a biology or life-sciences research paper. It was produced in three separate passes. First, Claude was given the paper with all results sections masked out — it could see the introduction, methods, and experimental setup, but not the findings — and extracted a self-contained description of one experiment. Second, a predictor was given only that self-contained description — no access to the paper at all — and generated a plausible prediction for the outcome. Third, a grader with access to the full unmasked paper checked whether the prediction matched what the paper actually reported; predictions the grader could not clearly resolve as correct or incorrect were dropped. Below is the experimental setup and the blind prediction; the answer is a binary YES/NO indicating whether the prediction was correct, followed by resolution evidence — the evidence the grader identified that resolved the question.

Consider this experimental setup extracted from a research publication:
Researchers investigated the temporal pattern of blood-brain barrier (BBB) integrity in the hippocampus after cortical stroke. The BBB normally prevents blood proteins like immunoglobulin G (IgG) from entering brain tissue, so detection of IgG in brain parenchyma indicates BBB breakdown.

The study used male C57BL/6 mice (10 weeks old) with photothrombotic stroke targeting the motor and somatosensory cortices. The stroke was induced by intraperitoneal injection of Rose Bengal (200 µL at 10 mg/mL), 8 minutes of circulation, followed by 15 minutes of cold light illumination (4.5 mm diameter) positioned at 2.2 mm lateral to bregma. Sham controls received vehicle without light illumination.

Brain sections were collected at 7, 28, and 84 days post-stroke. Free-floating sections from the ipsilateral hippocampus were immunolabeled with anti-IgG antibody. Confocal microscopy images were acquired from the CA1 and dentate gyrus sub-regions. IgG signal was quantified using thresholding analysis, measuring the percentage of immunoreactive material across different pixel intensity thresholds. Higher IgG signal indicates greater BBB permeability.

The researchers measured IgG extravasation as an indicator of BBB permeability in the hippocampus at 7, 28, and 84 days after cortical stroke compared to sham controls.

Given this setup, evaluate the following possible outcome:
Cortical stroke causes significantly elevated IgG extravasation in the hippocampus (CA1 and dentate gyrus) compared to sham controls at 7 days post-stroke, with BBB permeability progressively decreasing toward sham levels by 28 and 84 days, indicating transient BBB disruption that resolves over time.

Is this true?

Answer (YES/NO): NO